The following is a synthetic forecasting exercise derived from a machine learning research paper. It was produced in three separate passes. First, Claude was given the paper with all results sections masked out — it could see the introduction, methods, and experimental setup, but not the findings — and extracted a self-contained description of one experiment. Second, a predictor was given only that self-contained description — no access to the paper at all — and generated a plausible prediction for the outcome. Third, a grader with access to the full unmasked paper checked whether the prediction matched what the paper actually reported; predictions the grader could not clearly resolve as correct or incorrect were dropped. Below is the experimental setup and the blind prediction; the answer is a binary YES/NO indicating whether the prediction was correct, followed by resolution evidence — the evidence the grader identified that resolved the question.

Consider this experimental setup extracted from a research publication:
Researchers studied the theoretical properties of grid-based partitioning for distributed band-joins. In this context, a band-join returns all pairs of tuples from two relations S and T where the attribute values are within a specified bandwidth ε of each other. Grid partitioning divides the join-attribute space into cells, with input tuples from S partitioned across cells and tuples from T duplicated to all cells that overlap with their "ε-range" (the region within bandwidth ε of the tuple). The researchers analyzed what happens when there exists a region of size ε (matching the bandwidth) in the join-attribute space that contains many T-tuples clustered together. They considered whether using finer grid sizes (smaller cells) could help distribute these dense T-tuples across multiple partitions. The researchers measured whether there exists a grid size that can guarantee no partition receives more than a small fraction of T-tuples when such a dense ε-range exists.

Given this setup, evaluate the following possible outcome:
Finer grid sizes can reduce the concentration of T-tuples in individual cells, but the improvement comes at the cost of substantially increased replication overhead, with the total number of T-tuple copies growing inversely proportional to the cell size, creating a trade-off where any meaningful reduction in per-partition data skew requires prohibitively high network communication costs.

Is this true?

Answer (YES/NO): NO